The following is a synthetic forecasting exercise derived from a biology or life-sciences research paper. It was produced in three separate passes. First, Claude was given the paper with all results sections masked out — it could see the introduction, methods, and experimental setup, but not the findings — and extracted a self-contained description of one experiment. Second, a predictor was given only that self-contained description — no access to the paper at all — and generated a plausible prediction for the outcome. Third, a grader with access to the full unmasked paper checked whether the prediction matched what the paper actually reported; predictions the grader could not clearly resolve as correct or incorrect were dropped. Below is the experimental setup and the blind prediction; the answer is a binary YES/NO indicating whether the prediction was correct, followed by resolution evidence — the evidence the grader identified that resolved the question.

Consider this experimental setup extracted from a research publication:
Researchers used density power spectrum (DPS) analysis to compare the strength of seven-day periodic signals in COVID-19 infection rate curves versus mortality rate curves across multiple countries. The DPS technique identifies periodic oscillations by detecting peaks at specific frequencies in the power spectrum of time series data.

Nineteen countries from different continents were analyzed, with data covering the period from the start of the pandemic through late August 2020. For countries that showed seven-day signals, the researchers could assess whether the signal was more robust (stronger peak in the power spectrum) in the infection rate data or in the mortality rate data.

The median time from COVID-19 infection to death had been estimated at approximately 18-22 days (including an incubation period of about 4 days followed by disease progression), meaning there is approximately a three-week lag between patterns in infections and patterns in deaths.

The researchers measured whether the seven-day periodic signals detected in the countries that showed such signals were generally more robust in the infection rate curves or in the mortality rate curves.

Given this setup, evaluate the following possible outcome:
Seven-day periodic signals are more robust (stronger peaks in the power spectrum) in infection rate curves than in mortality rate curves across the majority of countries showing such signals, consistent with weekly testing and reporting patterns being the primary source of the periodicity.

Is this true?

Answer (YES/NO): YES